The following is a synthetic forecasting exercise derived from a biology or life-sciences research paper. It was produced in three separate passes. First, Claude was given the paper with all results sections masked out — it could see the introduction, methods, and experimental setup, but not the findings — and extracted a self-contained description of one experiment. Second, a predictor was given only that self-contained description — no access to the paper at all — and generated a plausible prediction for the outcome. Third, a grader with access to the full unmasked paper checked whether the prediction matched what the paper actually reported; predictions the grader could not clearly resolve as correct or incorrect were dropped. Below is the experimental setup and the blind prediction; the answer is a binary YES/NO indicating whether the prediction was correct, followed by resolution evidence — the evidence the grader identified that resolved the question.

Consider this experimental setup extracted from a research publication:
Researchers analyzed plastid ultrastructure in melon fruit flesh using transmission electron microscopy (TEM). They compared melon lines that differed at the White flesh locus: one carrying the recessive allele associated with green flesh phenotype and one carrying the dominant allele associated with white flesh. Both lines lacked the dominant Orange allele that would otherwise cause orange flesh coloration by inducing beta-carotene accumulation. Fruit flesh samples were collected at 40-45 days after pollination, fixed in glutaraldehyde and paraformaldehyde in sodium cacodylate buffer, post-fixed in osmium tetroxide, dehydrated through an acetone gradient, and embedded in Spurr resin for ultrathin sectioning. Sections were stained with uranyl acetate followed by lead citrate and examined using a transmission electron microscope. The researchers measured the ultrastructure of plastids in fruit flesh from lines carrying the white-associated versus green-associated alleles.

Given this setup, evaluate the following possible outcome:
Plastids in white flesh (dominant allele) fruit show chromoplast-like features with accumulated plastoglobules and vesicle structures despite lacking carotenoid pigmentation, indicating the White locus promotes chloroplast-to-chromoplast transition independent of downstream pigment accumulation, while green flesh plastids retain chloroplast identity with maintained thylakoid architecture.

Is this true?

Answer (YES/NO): NO